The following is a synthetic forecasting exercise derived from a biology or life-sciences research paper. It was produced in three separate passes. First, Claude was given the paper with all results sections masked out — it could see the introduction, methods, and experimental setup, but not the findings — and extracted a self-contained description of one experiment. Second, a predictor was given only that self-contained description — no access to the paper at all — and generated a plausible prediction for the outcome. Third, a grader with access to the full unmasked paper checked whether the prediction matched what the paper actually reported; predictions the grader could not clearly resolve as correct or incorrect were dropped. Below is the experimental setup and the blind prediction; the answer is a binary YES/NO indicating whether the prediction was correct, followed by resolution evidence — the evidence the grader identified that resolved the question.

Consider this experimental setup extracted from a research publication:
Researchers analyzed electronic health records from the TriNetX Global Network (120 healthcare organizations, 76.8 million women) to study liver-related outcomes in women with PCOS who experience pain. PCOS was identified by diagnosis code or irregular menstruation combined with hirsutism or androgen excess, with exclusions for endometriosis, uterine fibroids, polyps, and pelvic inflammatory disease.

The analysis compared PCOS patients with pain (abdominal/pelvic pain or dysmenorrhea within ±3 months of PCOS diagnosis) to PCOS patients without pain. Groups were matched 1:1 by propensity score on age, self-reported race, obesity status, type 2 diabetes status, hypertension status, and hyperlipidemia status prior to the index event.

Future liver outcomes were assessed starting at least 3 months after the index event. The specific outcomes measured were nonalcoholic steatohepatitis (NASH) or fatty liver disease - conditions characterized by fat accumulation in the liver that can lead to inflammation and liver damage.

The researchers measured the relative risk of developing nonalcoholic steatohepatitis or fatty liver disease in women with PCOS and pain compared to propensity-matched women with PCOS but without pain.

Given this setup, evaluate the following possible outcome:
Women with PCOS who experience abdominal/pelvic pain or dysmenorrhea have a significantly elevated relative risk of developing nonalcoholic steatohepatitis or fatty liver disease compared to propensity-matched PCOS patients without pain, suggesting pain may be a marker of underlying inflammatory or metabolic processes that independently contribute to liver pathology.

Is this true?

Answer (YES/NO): YES